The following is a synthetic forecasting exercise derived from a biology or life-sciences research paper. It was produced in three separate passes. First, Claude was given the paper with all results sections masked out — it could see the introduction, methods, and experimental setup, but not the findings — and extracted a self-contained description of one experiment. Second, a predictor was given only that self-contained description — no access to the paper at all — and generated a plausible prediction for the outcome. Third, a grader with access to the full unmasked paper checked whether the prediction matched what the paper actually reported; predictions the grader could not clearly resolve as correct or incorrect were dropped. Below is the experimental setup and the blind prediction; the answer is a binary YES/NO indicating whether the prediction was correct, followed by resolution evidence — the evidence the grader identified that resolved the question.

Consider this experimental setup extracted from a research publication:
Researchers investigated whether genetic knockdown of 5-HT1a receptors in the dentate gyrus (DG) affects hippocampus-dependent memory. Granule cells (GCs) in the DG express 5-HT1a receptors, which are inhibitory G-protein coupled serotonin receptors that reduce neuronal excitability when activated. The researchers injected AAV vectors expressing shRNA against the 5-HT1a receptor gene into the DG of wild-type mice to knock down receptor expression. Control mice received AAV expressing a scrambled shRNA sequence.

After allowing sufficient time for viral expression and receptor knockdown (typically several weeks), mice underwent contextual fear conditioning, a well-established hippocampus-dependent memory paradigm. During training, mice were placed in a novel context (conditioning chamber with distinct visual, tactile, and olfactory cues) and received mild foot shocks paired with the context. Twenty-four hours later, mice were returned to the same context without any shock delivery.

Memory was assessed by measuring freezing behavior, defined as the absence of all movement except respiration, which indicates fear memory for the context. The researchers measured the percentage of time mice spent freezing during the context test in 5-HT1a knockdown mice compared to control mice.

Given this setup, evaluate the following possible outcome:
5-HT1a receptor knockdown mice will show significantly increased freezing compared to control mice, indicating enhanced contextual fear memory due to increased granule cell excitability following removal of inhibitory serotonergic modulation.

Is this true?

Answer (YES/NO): NO